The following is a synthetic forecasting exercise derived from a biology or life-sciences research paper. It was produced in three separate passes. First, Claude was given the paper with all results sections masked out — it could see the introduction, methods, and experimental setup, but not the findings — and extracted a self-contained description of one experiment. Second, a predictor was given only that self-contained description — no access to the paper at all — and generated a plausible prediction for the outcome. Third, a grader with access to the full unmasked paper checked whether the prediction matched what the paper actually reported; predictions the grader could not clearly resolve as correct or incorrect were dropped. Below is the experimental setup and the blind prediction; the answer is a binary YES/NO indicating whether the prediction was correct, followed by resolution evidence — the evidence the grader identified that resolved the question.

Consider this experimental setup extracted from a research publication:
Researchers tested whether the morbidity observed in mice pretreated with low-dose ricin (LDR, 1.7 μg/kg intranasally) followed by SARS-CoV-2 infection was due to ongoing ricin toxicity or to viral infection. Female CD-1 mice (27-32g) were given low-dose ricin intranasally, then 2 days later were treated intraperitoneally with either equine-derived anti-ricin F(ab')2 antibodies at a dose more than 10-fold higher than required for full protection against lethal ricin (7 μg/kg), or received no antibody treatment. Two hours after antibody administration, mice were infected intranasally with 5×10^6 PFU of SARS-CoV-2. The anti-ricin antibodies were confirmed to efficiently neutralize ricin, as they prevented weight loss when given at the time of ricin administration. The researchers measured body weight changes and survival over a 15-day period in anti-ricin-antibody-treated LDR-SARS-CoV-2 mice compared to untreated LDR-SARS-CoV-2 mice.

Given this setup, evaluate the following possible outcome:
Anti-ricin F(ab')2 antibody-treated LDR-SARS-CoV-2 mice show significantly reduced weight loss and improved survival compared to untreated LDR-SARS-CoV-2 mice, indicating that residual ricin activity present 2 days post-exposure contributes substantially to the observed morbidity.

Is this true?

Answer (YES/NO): NO